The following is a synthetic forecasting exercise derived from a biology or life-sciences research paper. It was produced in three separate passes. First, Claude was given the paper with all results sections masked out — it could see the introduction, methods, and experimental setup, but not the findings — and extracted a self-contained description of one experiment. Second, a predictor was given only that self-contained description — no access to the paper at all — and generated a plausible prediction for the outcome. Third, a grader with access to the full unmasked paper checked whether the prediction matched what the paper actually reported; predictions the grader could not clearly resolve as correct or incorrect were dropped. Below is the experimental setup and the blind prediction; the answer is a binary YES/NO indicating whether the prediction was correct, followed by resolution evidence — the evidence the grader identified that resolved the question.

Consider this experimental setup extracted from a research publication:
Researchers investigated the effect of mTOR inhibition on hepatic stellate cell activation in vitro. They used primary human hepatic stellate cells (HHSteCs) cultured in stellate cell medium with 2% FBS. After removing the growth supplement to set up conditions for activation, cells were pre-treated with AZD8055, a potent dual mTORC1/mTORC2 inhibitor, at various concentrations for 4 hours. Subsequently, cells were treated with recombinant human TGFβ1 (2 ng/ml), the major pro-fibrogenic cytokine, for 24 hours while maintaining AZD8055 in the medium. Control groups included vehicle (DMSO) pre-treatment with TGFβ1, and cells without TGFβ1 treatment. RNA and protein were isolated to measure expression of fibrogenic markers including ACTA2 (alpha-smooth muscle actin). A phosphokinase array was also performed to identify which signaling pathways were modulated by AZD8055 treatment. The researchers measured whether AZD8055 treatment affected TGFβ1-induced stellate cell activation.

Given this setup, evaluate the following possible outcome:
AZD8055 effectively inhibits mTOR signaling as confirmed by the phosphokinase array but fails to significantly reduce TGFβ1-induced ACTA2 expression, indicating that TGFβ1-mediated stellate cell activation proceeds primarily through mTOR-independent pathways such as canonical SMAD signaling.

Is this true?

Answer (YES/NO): NO